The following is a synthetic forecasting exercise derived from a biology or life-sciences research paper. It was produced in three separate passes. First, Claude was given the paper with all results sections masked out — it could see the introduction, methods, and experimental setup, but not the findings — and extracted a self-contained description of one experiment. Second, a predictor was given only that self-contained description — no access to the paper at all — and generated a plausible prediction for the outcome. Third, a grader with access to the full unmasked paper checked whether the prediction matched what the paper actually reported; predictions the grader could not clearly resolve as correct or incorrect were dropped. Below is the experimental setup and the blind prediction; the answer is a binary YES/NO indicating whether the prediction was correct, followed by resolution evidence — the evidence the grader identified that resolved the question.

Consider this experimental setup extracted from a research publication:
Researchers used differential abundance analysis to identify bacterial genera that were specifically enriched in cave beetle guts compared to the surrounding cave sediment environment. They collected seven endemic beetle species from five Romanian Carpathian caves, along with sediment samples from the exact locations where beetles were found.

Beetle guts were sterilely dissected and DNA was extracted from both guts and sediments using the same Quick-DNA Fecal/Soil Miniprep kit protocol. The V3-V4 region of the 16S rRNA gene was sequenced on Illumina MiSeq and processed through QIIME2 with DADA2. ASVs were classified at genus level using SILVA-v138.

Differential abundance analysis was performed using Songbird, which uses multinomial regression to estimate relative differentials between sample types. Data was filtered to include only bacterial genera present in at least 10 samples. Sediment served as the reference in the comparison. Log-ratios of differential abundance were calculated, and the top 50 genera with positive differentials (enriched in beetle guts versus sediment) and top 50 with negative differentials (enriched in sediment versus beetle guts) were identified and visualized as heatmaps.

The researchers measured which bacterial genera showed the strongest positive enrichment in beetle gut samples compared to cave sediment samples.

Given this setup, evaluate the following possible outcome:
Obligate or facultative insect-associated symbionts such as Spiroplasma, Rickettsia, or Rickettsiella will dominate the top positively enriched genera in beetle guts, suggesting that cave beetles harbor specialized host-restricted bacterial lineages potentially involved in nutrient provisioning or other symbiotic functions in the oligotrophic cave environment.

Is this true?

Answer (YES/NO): NO